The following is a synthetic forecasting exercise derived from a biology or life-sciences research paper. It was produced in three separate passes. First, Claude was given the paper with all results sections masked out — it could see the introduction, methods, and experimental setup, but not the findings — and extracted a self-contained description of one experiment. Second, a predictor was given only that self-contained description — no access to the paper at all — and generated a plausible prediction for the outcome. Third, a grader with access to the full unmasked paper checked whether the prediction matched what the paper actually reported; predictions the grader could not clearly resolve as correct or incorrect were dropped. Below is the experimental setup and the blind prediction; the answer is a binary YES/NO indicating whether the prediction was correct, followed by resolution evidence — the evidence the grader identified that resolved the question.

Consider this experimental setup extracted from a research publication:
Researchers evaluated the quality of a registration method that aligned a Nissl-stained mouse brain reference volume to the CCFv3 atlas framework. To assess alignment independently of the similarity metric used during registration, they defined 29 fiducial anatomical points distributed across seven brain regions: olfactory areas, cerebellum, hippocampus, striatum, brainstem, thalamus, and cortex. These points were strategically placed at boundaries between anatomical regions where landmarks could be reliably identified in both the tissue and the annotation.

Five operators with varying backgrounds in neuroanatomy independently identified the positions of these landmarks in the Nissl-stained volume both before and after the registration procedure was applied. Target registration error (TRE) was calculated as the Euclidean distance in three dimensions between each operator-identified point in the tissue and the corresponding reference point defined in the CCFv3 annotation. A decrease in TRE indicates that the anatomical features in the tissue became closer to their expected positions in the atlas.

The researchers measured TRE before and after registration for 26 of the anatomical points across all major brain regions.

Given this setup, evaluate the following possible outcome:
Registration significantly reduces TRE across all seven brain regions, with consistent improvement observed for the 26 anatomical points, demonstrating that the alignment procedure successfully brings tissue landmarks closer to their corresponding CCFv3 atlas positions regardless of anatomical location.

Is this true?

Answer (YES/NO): NO